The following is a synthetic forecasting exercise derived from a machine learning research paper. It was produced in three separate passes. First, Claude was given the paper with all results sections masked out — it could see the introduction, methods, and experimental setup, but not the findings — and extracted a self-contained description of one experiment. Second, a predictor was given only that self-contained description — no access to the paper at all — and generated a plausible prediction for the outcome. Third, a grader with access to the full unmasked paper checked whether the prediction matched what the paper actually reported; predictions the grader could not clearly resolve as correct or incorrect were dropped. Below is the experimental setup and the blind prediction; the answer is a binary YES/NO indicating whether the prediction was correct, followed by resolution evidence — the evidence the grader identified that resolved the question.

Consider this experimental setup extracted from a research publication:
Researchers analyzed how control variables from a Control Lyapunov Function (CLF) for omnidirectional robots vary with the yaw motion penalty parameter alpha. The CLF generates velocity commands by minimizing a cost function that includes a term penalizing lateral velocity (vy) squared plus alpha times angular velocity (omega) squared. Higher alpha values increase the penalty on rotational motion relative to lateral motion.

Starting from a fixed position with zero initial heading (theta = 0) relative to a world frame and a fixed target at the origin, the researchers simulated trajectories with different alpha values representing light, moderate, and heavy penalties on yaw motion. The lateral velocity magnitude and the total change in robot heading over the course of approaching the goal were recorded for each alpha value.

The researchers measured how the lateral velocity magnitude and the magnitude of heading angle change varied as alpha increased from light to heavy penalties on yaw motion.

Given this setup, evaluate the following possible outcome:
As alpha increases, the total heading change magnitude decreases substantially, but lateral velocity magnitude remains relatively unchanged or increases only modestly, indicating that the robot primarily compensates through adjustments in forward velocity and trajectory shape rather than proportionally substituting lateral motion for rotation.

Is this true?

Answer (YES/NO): NO